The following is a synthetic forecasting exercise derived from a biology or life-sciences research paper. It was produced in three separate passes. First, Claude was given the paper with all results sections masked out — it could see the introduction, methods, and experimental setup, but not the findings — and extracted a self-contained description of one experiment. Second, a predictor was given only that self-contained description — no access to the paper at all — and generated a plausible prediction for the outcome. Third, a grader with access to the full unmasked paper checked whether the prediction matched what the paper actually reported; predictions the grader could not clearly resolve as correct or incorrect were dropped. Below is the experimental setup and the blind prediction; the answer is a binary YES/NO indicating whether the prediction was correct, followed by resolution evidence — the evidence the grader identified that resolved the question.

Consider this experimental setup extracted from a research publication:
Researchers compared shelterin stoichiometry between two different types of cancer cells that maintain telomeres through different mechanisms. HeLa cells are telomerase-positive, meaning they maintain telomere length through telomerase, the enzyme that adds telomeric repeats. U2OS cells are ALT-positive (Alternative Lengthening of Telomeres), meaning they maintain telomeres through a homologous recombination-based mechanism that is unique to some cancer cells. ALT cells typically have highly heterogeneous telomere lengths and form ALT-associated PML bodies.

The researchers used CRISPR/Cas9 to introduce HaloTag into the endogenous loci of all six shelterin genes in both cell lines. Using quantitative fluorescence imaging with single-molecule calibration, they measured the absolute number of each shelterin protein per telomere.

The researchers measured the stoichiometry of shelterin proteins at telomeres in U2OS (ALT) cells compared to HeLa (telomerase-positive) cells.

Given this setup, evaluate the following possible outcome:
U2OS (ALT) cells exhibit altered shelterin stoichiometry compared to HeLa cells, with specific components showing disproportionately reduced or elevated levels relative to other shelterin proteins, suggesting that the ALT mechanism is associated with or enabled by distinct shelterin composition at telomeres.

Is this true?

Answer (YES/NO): YES